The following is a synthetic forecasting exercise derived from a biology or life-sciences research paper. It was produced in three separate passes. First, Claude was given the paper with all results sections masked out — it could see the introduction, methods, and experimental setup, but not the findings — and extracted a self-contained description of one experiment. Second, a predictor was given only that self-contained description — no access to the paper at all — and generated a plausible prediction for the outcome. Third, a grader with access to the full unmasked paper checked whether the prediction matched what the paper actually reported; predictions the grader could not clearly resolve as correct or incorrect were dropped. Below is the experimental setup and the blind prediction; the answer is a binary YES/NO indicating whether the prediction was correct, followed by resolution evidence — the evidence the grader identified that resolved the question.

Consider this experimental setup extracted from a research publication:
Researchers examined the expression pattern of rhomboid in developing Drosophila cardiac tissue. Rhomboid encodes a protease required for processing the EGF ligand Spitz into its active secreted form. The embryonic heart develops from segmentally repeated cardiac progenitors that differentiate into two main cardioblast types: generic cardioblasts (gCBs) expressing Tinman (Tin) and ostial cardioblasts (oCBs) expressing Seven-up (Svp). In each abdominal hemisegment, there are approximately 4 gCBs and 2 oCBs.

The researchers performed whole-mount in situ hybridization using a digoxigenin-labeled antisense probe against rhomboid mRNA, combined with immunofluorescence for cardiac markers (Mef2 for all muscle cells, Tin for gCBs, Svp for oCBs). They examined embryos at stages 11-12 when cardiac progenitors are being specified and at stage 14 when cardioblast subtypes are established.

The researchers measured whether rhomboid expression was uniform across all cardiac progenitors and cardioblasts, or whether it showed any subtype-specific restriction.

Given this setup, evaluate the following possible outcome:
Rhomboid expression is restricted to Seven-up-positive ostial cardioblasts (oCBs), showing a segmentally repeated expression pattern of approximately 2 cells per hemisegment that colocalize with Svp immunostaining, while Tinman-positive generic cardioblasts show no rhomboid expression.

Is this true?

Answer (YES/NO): NO